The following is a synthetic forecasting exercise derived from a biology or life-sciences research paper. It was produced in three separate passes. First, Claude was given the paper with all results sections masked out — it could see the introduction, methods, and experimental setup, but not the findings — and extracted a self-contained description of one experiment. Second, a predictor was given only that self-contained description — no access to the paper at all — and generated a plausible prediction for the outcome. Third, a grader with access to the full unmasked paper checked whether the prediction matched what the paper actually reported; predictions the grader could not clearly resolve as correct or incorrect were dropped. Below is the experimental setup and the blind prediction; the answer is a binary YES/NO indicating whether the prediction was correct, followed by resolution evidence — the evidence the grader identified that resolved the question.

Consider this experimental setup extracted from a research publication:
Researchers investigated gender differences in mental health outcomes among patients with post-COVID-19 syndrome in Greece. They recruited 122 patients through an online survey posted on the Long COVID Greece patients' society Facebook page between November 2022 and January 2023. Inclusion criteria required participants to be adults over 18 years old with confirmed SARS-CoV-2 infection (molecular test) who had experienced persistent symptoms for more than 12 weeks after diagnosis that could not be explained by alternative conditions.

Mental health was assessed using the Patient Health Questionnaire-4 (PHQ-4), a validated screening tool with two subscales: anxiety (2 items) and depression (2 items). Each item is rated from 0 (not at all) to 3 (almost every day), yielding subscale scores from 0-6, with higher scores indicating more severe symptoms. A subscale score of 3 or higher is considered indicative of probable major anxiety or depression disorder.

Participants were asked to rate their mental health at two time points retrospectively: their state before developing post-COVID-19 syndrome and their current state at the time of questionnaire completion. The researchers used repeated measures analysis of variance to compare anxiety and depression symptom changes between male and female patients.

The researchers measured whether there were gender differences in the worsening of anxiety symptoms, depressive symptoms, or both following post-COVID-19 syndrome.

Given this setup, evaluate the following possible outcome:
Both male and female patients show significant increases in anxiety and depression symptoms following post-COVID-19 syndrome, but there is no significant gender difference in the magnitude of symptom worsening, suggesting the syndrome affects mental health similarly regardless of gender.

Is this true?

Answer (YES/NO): NO